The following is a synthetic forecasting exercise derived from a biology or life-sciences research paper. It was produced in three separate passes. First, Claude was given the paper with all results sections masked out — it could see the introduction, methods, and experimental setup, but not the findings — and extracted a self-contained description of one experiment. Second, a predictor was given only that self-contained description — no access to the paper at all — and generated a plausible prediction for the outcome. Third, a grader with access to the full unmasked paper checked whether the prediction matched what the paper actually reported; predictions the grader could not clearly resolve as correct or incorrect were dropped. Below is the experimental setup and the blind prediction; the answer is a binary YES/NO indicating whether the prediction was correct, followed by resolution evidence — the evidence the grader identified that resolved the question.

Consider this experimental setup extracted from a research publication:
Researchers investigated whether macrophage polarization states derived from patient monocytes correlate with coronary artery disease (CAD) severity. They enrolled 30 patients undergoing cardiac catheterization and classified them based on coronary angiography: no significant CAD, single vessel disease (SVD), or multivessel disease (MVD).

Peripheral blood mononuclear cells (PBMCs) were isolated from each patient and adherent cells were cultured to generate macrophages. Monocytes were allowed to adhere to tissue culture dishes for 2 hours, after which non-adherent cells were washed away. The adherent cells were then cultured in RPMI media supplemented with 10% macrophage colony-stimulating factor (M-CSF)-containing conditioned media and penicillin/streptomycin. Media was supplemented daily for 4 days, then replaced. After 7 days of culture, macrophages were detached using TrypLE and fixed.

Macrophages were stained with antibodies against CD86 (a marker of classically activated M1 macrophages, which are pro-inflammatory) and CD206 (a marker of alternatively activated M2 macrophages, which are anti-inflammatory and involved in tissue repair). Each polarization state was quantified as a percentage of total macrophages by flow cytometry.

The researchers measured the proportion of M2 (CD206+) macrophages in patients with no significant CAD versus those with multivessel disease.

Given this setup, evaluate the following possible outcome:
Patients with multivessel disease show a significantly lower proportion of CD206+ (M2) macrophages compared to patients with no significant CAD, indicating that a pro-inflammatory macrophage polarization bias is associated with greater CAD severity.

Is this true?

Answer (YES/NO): YES